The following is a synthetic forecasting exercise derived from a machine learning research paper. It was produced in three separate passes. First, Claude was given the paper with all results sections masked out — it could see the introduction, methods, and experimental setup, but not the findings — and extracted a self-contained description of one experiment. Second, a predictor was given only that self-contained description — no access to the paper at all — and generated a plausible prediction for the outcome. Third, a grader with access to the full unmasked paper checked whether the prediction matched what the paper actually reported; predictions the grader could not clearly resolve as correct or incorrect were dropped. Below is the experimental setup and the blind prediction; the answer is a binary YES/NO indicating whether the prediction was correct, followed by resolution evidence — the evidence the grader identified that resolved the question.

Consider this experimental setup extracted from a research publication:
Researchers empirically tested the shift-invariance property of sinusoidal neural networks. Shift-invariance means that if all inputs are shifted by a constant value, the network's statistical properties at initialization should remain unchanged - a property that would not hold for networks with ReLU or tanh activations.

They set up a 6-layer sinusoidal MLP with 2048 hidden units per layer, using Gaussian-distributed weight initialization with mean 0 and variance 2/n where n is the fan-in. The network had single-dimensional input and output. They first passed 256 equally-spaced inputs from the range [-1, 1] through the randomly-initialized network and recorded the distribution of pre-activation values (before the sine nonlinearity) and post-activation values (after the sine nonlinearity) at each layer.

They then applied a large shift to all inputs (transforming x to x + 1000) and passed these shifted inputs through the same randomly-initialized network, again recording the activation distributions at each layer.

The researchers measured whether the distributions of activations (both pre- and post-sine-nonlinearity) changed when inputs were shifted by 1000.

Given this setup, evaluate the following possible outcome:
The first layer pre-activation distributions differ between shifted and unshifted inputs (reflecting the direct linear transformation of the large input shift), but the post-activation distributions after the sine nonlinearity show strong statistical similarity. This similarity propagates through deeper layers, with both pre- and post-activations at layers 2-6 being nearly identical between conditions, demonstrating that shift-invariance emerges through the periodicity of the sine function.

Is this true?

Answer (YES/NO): NO